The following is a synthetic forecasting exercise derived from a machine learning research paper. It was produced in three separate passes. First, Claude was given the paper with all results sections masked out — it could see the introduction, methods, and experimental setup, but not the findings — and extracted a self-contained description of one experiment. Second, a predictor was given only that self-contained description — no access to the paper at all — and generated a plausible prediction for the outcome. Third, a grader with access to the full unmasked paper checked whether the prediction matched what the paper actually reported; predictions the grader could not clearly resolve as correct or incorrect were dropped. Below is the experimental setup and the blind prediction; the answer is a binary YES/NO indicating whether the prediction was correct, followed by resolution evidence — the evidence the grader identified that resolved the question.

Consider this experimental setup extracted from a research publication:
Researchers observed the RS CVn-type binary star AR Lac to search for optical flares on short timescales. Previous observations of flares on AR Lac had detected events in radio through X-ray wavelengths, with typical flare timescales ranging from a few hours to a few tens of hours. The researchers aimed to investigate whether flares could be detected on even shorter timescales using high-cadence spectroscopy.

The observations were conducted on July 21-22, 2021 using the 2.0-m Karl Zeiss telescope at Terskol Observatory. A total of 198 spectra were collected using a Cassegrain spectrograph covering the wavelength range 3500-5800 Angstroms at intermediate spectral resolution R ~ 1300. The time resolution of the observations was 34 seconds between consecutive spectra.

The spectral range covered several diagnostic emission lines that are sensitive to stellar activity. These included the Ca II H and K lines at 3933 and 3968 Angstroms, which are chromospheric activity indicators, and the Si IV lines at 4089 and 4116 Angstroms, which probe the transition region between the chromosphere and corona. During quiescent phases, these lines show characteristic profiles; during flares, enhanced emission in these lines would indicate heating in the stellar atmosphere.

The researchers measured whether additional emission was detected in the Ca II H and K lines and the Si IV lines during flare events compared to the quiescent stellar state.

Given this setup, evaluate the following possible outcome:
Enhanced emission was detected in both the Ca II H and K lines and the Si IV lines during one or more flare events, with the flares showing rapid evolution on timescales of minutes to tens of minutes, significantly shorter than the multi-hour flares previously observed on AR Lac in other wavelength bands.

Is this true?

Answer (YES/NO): YES